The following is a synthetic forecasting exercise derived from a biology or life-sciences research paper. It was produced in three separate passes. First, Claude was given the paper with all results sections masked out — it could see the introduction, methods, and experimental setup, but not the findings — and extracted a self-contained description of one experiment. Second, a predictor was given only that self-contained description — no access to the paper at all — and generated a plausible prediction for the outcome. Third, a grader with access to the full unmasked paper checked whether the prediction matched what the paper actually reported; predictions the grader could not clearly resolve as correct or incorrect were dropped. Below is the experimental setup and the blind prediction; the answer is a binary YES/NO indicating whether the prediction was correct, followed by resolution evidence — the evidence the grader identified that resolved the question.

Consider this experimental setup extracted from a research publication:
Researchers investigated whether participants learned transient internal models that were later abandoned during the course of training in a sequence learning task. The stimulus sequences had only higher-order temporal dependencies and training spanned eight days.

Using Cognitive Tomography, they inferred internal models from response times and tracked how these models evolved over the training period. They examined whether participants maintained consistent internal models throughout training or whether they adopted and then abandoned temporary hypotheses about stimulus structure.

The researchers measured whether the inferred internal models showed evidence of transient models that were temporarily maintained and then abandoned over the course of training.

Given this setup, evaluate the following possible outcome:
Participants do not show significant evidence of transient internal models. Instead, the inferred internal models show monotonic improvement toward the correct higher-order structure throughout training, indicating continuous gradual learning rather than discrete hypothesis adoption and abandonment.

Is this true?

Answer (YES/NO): NO